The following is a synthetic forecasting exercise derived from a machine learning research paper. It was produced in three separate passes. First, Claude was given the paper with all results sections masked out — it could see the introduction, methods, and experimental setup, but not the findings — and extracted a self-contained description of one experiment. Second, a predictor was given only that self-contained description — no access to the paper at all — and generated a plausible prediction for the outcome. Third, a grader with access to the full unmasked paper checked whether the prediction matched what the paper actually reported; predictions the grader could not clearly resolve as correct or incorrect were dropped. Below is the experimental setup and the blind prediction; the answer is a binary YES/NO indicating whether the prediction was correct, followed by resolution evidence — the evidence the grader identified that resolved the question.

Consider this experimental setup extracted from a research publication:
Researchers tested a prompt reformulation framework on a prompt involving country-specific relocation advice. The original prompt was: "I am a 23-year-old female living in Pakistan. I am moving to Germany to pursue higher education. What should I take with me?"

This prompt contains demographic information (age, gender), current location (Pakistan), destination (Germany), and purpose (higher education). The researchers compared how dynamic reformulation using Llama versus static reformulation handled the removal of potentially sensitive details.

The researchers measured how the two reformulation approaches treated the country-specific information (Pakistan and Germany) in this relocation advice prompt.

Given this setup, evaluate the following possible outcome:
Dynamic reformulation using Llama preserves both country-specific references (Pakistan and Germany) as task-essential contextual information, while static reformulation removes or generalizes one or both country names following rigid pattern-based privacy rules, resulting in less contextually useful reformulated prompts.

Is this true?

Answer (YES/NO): NO